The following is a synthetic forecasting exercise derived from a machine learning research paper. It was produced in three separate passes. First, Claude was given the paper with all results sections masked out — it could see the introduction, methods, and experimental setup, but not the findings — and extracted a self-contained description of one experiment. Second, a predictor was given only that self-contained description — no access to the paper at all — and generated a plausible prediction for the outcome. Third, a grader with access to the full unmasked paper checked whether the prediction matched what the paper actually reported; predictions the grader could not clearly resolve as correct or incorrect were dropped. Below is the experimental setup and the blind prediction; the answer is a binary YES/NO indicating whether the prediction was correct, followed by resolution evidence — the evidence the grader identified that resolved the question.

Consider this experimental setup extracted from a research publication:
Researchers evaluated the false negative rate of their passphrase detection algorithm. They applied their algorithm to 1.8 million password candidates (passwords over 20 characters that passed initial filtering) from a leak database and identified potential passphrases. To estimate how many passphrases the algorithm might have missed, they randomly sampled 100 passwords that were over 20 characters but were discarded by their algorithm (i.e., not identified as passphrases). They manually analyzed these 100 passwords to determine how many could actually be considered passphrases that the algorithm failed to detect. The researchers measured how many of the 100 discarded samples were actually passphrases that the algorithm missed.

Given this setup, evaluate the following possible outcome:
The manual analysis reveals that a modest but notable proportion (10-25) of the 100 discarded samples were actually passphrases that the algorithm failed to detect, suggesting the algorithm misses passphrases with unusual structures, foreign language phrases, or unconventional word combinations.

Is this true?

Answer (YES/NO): YES